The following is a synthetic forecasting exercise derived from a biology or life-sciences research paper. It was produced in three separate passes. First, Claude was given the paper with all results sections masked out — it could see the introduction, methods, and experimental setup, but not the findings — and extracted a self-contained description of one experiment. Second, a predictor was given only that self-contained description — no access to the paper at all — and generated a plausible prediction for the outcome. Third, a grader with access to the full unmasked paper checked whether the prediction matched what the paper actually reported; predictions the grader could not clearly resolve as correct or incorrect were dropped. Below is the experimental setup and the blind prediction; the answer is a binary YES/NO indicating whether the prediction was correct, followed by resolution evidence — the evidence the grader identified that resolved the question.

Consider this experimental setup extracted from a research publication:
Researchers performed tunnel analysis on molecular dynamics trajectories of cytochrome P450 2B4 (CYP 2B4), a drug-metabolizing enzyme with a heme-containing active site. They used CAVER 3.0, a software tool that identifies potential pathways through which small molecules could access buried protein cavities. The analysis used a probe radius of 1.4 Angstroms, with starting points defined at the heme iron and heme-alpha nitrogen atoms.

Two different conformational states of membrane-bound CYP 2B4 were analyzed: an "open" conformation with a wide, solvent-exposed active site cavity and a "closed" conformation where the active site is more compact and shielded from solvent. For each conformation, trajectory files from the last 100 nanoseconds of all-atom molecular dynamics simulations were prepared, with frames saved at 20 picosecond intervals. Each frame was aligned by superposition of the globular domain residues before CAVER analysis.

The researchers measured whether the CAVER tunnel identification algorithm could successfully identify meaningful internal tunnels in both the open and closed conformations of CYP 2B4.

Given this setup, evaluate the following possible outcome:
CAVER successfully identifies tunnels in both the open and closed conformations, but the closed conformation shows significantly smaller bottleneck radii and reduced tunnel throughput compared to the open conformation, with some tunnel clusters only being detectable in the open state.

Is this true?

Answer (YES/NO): NO